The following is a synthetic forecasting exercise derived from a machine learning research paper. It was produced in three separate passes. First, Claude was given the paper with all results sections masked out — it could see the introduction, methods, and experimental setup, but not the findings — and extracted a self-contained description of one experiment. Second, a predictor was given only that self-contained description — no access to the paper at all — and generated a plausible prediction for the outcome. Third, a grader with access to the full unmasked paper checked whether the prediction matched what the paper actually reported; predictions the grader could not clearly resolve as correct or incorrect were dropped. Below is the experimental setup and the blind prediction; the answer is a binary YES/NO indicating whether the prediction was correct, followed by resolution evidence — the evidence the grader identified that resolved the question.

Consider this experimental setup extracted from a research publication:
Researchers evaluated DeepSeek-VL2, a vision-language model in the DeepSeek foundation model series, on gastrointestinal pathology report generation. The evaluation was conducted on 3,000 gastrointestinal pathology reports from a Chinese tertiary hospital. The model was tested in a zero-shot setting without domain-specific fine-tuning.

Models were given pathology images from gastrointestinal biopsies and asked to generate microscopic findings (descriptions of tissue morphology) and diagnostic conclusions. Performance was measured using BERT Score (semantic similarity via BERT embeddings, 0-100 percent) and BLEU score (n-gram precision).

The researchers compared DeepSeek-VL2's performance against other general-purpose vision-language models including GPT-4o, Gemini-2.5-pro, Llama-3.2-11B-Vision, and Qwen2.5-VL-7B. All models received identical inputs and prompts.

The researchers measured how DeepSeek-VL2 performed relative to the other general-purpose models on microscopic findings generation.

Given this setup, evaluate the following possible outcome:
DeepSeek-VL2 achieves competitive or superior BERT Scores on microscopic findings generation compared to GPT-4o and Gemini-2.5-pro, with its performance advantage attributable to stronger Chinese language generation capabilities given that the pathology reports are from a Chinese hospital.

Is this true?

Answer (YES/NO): NO